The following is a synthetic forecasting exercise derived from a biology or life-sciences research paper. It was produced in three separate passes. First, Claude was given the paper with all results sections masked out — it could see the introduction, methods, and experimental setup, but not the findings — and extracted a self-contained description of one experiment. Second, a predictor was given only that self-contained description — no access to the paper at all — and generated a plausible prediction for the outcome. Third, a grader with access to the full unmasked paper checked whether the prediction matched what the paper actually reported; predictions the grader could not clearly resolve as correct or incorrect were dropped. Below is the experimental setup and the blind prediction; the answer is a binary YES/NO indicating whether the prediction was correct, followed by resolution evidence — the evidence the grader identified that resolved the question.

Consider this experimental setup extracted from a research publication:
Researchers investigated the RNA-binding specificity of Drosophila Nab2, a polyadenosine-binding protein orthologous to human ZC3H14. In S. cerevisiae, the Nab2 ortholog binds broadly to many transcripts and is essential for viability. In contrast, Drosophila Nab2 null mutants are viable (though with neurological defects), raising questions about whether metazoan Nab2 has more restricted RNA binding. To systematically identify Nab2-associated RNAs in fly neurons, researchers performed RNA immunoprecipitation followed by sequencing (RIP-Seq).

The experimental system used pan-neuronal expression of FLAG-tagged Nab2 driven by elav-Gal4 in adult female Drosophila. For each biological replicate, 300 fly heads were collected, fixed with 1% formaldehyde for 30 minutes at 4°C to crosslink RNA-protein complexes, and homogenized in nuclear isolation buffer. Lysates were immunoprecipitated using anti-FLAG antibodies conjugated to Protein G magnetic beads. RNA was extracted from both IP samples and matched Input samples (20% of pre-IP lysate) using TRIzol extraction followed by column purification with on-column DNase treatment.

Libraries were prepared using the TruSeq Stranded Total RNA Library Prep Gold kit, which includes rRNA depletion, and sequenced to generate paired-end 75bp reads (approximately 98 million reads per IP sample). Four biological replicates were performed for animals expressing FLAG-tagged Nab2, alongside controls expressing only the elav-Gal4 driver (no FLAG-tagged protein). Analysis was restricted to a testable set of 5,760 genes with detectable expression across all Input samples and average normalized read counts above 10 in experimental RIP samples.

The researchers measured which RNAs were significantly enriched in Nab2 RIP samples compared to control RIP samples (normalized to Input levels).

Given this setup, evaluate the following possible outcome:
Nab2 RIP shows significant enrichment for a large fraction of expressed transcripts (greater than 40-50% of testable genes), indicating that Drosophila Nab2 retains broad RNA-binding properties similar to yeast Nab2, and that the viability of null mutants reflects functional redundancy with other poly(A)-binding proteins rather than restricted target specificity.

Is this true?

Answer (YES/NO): NO